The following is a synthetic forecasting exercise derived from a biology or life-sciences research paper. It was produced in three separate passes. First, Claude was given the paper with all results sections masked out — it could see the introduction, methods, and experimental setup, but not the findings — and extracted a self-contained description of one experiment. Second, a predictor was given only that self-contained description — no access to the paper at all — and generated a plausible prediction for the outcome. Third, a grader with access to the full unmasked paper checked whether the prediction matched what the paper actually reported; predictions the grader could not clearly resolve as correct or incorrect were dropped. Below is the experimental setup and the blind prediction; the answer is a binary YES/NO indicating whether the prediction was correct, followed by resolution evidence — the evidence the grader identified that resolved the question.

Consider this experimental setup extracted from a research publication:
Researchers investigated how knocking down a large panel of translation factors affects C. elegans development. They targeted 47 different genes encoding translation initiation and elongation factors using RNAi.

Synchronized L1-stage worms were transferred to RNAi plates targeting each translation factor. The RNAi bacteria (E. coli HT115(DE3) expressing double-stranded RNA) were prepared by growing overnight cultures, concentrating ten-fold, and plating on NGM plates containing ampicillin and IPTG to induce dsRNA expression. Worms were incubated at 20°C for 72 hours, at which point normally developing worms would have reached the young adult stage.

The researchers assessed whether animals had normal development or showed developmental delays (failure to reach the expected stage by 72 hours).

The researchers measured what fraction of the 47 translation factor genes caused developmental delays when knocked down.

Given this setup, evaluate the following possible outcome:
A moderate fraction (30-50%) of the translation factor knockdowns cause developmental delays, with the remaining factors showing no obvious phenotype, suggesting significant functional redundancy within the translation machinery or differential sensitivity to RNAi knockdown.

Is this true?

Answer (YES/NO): YES